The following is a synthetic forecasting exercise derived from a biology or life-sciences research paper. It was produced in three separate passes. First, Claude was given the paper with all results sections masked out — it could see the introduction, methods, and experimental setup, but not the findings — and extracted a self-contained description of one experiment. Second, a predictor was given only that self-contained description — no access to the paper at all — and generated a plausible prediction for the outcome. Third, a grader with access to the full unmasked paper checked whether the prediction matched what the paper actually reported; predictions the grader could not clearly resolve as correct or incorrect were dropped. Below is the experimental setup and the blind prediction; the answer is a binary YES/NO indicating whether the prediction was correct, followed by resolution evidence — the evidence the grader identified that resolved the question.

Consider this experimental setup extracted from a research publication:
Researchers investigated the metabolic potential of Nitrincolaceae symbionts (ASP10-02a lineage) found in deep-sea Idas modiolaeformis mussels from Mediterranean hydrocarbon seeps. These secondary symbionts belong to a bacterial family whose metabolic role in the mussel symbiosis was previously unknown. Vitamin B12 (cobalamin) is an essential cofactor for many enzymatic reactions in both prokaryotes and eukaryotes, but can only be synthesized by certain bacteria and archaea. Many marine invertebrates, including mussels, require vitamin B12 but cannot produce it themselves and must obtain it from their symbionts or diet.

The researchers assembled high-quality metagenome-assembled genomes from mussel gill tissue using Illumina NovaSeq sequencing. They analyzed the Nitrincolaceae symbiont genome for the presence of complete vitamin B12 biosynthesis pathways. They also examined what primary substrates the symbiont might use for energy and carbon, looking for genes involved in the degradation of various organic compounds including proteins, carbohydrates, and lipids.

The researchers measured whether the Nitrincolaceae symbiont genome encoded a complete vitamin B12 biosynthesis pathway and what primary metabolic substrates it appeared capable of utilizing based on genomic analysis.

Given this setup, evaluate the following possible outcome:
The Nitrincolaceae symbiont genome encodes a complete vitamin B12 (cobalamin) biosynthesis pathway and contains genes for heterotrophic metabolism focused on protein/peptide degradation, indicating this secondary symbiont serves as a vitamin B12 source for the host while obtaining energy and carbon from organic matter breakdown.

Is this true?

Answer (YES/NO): NO